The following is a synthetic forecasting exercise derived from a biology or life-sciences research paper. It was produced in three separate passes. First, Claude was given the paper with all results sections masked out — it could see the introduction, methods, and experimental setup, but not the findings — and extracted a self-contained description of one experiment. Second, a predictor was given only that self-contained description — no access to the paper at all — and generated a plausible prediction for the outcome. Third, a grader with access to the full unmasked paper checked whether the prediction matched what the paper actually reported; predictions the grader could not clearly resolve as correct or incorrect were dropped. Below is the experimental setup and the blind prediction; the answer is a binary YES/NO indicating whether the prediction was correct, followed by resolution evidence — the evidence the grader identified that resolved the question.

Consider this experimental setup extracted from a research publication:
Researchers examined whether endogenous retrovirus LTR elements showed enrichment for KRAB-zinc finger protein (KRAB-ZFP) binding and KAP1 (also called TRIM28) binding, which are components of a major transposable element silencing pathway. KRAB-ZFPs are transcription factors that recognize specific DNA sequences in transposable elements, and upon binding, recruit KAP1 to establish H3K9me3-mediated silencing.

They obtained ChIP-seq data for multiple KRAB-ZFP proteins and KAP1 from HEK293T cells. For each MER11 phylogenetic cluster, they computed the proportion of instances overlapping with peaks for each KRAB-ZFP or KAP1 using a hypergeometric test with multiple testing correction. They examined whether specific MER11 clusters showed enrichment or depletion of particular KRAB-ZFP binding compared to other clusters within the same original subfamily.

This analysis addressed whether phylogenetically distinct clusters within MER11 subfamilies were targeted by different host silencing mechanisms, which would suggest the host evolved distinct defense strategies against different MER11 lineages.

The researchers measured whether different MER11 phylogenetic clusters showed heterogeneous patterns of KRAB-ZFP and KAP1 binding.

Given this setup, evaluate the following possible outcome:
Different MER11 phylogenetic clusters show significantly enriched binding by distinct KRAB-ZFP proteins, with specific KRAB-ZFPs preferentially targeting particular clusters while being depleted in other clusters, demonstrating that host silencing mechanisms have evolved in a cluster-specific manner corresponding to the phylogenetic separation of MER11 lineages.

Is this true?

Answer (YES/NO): YES